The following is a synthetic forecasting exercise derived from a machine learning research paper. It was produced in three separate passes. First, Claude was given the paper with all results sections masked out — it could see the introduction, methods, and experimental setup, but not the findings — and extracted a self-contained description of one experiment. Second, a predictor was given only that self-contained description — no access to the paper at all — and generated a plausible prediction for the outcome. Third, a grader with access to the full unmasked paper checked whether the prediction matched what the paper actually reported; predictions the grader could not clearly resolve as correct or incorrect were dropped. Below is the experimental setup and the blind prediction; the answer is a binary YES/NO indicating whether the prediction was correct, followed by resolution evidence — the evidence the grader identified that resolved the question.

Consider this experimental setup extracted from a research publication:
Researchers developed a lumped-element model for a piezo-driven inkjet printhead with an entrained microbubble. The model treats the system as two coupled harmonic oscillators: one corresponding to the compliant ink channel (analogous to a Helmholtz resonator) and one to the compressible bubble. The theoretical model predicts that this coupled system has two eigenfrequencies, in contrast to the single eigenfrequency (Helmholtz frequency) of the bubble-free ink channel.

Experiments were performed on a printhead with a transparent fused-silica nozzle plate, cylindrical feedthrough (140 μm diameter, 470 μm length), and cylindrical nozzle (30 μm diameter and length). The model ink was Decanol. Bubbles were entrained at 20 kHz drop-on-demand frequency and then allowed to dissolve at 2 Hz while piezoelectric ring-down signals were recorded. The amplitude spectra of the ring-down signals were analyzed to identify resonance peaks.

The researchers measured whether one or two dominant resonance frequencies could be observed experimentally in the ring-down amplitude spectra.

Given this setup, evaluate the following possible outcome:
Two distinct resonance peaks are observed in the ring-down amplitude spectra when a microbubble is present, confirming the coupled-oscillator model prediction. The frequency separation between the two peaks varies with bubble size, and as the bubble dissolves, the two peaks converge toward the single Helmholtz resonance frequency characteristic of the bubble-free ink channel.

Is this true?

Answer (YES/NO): NO